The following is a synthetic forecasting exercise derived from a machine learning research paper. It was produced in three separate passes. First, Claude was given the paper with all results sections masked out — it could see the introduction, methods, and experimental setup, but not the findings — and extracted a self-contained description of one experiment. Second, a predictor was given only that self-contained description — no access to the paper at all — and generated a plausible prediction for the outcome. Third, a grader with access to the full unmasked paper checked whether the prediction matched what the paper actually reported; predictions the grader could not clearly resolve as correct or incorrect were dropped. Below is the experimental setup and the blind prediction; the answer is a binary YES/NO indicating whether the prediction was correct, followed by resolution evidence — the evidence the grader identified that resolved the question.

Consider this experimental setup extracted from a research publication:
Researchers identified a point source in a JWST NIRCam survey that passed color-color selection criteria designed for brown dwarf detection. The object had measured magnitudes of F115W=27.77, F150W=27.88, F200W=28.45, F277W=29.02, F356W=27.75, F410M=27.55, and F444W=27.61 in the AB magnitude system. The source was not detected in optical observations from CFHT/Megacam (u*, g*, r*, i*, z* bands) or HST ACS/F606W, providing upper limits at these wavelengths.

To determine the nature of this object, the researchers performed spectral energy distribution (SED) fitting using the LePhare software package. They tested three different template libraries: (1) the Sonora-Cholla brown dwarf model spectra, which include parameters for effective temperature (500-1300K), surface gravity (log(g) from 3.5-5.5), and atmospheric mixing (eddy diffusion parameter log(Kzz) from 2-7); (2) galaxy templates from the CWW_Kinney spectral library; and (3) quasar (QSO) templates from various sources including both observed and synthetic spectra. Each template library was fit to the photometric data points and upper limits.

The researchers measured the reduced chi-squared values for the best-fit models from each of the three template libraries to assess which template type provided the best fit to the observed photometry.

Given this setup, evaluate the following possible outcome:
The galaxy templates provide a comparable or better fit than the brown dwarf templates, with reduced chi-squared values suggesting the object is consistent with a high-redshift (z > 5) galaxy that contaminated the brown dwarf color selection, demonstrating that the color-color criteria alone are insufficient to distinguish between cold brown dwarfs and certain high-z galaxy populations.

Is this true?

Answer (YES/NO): NO